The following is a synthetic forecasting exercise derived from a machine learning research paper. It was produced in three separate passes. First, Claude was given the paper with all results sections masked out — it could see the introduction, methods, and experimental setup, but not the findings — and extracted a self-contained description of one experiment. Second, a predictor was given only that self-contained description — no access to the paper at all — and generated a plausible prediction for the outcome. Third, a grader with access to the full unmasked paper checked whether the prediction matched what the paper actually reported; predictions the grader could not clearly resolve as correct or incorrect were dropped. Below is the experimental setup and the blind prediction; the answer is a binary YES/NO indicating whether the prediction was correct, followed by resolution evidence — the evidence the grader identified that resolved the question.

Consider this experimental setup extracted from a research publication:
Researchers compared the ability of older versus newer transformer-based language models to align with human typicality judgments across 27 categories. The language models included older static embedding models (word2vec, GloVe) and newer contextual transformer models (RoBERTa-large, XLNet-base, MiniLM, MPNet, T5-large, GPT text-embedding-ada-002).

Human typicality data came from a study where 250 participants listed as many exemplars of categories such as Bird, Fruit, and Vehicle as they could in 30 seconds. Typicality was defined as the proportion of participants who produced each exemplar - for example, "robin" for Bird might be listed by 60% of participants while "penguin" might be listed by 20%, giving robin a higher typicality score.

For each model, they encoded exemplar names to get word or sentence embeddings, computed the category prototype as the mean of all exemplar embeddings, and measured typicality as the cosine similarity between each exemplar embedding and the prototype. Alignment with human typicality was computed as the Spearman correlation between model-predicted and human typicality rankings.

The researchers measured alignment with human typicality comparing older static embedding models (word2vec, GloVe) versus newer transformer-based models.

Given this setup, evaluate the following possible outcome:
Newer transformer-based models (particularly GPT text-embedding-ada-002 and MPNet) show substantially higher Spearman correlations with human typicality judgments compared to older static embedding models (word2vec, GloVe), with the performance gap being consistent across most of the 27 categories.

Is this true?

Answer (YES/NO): NO